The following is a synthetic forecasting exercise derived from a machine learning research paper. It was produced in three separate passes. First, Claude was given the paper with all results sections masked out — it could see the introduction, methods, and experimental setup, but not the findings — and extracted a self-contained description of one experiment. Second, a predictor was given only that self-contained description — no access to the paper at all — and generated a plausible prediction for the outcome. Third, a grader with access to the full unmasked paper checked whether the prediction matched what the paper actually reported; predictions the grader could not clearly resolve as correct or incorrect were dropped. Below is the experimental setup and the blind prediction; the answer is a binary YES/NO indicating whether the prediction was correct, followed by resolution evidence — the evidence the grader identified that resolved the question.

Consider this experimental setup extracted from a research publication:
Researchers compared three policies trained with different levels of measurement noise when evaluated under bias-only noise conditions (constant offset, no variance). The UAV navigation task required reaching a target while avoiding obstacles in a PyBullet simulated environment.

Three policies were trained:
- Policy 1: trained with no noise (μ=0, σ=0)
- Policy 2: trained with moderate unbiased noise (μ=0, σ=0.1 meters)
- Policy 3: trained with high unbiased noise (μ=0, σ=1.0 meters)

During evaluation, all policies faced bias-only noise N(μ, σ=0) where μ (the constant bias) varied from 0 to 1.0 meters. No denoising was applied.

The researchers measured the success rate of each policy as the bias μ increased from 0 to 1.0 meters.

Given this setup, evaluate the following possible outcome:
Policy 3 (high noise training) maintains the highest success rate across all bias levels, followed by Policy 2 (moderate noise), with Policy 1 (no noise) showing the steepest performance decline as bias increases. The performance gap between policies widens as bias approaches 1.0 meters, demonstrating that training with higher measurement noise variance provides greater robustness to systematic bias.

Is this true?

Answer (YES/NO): NO